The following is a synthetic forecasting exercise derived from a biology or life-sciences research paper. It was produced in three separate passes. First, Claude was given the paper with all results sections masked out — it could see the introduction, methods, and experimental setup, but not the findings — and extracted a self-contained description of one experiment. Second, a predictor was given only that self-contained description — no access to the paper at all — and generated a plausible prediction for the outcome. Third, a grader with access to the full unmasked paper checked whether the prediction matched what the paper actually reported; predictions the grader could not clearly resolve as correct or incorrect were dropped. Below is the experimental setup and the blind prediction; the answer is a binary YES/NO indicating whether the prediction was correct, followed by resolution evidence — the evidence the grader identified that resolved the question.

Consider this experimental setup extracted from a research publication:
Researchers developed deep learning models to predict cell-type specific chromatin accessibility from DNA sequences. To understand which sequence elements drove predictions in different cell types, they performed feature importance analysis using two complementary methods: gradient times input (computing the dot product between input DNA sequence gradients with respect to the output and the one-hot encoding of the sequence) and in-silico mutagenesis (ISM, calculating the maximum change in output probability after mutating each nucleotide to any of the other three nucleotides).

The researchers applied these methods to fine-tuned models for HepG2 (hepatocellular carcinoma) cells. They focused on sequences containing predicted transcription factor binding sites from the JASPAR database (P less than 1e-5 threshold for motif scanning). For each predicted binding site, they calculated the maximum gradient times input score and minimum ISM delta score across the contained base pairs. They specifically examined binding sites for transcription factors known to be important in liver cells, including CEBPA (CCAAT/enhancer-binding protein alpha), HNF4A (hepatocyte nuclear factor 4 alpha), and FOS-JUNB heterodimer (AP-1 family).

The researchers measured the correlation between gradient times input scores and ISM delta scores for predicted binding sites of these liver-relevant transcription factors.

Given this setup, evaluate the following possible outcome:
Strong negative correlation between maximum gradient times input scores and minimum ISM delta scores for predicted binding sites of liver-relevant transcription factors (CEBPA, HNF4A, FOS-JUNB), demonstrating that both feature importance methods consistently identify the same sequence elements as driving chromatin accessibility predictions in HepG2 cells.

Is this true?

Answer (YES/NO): YES